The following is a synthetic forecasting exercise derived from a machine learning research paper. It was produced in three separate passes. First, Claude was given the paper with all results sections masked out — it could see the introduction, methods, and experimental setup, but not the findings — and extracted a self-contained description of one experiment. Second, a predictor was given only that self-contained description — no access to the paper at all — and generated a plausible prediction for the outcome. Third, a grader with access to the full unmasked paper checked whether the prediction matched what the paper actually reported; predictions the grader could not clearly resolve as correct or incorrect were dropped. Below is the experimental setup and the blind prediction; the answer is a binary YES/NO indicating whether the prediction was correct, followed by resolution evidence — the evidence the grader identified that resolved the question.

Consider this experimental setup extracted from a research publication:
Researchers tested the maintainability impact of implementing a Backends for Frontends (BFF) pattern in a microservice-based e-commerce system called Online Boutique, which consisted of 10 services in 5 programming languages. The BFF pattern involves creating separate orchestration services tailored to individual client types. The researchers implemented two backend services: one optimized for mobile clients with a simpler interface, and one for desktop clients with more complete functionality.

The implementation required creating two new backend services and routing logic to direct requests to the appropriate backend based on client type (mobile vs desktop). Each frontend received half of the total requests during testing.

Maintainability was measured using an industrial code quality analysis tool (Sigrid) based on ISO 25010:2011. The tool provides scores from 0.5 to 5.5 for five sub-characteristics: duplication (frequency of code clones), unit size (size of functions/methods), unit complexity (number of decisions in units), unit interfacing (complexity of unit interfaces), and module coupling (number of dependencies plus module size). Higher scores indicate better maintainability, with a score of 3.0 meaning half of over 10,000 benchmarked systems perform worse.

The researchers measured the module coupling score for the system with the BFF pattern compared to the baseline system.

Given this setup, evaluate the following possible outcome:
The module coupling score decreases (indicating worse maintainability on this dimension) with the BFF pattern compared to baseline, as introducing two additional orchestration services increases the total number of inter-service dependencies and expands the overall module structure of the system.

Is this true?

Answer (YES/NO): NO